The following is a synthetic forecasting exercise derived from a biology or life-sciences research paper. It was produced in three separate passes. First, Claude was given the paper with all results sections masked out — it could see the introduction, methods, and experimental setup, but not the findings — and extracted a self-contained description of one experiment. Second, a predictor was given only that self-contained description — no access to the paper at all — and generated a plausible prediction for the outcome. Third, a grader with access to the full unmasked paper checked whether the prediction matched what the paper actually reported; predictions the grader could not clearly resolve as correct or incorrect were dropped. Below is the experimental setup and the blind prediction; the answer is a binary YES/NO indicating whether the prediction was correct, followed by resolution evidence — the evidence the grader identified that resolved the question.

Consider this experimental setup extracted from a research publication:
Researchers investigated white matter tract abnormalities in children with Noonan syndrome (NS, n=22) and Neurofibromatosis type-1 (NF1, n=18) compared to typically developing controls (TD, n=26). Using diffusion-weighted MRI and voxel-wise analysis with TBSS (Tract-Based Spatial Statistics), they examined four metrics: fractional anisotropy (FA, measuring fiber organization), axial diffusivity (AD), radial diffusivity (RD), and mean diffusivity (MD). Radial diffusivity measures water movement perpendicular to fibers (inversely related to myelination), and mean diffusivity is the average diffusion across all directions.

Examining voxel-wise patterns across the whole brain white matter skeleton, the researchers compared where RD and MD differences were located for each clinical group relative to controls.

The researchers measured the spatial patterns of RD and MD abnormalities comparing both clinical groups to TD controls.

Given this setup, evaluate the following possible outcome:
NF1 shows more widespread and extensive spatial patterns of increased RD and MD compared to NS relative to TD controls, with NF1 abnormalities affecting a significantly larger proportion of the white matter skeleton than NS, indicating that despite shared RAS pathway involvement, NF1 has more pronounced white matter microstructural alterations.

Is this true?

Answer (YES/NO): NO